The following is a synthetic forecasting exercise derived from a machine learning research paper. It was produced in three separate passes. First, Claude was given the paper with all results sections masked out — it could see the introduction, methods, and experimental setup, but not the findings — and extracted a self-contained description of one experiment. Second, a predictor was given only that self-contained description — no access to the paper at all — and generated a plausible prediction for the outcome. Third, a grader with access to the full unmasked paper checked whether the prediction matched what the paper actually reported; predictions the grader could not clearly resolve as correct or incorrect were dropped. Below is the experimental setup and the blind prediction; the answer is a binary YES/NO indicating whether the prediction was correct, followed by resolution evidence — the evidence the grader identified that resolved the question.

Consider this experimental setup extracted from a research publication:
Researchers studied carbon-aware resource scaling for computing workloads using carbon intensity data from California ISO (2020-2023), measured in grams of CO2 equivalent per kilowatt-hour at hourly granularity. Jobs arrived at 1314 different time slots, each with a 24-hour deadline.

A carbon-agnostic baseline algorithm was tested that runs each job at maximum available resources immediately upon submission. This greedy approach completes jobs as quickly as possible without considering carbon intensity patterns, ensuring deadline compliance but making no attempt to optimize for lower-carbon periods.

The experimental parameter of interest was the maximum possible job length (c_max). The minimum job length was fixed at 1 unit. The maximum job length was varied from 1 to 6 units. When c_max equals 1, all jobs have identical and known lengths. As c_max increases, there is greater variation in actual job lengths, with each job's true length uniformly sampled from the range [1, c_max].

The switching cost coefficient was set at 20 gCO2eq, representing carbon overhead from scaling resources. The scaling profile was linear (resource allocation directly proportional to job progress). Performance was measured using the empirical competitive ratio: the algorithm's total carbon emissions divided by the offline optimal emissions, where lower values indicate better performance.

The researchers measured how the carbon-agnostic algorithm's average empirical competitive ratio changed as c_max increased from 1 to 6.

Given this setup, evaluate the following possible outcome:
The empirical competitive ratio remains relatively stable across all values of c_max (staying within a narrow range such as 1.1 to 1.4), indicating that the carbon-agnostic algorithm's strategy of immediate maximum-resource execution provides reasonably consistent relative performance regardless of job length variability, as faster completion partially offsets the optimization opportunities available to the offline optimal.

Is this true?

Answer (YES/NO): NO